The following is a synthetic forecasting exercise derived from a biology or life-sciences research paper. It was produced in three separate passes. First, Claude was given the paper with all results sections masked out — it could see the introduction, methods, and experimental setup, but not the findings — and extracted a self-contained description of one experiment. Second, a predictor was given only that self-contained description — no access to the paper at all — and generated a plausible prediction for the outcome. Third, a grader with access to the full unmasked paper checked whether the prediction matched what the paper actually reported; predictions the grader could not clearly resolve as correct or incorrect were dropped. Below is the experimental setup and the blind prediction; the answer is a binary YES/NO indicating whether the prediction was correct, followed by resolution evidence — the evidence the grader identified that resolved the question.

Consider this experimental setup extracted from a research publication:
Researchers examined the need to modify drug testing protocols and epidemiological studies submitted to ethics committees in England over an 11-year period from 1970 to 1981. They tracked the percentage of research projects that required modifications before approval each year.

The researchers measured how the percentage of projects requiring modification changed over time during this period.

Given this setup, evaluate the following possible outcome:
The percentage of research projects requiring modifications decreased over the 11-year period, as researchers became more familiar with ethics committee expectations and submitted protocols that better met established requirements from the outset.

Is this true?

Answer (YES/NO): NO